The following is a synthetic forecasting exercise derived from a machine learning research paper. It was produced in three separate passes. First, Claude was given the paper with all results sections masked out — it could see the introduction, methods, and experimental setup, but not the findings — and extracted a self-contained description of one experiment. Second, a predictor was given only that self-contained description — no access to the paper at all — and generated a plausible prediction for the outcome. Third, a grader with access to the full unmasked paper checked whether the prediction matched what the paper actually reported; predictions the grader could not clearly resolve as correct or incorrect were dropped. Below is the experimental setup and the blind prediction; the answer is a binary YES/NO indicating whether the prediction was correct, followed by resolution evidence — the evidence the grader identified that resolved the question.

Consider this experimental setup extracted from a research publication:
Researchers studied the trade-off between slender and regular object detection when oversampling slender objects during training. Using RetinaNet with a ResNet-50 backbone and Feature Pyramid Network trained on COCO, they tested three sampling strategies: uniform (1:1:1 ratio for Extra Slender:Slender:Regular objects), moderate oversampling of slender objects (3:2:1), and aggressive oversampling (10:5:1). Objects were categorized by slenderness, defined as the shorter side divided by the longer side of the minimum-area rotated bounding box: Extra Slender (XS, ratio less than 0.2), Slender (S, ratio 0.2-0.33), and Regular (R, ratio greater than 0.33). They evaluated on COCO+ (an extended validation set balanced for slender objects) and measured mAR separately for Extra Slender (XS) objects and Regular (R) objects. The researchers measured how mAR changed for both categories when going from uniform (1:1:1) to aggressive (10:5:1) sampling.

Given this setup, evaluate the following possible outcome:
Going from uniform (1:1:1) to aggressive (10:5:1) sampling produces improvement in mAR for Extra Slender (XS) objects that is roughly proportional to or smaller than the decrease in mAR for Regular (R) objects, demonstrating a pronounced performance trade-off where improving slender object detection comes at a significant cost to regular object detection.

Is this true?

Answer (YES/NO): NO